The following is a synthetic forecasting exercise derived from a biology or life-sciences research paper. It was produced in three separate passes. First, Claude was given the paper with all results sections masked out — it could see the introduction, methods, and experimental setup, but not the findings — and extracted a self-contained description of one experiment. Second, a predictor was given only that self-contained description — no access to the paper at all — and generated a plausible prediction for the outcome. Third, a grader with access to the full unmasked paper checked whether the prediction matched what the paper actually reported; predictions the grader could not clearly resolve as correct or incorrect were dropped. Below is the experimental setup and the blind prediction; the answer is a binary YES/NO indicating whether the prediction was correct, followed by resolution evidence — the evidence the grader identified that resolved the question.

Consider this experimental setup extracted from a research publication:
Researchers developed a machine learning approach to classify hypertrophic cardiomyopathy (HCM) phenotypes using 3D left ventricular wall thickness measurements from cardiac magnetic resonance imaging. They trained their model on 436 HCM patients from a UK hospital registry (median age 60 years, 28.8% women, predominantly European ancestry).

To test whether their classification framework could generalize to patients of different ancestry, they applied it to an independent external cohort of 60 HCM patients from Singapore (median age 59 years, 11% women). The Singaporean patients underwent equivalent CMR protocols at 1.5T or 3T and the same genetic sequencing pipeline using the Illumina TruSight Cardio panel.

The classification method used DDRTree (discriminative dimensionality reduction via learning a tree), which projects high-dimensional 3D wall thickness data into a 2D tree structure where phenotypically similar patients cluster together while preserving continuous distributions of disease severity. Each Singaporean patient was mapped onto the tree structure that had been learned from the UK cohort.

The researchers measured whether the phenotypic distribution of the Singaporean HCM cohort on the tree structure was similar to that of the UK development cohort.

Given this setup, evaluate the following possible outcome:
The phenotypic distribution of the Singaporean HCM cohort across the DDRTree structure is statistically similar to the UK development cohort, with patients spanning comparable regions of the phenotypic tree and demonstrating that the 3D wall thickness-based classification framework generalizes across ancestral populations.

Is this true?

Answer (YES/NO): YES